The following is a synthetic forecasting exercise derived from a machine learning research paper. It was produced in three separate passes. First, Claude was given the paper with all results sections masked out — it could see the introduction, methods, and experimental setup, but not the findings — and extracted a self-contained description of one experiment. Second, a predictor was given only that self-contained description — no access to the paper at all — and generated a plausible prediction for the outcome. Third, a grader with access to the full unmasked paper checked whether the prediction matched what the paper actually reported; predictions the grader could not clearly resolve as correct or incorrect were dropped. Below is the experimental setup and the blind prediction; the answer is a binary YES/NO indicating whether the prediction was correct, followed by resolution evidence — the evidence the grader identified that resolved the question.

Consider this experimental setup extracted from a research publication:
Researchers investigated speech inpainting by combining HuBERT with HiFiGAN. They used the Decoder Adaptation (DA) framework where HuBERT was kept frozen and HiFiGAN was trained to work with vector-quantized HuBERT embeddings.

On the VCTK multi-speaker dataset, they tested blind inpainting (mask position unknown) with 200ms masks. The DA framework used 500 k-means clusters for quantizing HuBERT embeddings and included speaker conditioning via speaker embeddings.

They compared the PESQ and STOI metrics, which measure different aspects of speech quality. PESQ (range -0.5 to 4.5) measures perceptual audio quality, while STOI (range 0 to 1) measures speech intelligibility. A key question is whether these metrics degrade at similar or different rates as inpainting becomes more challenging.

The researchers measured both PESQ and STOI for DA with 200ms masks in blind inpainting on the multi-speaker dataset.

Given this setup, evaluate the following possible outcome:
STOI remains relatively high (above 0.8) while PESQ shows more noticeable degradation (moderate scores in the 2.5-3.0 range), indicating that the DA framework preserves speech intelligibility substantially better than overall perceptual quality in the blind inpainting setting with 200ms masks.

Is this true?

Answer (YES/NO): NO